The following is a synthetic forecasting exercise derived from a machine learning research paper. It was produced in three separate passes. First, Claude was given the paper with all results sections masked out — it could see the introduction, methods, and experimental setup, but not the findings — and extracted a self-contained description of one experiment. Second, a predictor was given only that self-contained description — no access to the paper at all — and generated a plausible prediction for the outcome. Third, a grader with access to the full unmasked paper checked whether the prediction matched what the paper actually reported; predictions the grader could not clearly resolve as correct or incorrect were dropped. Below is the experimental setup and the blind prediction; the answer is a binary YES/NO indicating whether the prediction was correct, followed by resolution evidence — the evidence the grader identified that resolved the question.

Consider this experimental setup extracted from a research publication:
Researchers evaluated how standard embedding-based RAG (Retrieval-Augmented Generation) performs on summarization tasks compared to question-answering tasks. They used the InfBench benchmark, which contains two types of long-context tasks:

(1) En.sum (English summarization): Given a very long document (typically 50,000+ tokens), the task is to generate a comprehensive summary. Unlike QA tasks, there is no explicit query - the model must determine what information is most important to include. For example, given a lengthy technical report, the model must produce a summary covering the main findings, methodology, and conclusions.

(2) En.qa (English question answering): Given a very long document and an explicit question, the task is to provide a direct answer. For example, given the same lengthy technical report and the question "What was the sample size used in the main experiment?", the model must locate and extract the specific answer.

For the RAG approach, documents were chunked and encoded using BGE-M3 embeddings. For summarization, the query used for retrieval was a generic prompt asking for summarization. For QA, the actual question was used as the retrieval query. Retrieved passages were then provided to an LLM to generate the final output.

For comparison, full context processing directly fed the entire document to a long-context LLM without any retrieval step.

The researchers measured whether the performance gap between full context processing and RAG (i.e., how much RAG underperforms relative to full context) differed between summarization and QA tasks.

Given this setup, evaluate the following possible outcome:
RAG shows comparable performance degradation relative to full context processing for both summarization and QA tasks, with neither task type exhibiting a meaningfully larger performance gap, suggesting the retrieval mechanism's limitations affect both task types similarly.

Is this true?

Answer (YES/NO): NO